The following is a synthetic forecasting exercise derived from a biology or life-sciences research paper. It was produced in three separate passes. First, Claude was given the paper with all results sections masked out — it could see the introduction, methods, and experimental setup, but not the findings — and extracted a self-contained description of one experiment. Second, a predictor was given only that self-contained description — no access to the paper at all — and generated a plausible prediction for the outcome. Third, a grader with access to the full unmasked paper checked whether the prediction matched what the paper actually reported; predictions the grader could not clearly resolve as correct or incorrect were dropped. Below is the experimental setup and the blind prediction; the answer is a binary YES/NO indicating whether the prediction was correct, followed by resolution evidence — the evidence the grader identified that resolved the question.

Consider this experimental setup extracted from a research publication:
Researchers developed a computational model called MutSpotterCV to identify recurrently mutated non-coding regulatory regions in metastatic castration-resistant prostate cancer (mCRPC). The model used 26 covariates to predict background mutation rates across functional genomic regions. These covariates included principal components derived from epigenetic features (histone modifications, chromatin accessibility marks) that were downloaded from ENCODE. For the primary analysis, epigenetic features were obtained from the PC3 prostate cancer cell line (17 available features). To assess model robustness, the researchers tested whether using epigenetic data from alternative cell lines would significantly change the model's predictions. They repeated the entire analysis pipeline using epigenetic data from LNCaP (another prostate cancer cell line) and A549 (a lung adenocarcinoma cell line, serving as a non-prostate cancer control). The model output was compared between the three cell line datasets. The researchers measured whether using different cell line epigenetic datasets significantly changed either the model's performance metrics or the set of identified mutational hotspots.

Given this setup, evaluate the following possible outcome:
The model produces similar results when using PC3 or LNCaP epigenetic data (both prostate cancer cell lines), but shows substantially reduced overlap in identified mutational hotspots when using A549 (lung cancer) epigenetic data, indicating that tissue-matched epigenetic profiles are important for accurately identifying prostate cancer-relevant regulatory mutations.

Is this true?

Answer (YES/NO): NO